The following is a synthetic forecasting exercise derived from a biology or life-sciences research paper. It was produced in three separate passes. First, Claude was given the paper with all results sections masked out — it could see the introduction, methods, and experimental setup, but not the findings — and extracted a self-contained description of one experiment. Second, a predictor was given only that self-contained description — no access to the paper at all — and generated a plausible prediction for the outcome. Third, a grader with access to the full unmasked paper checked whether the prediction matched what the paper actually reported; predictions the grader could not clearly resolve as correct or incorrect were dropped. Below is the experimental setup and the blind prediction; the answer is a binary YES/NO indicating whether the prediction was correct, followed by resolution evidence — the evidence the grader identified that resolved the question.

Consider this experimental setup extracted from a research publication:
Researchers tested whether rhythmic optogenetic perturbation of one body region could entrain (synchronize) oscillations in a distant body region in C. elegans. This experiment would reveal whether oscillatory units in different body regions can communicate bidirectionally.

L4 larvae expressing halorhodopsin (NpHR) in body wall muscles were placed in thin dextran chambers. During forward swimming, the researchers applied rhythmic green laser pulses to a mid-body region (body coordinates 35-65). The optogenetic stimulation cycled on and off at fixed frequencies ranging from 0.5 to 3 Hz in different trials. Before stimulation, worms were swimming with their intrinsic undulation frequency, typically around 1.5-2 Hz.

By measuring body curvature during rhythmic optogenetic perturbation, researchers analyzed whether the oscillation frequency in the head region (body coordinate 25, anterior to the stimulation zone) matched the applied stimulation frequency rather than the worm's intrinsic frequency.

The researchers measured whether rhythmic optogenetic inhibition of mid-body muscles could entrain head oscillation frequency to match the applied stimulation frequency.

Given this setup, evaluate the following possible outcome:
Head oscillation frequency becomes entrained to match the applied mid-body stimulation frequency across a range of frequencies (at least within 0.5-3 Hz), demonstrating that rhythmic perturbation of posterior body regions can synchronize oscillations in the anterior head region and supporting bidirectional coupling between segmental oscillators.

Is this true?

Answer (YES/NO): NO